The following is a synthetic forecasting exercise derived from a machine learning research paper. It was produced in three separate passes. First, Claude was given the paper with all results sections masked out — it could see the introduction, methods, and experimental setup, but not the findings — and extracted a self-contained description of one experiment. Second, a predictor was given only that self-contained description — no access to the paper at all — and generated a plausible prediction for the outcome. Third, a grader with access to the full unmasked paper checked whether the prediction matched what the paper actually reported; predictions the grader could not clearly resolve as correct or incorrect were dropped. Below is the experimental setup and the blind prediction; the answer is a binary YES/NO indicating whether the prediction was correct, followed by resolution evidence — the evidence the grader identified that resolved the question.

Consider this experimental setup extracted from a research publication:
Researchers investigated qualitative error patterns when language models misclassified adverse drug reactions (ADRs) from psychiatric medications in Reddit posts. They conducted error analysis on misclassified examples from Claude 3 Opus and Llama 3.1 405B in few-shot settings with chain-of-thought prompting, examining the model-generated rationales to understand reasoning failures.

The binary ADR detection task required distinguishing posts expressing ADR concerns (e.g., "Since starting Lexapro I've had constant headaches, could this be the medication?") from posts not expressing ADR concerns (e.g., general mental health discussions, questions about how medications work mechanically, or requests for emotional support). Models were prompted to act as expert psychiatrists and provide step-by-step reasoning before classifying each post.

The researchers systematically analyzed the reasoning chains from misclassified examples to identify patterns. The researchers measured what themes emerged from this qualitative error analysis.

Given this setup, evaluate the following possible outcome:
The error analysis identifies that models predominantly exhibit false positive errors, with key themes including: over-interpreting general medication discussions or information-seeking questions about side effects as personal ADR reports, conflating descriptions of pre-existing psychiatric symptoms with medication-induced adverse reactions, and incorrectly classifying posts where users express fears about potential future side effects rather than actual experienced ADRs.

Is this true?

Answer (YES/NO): NO